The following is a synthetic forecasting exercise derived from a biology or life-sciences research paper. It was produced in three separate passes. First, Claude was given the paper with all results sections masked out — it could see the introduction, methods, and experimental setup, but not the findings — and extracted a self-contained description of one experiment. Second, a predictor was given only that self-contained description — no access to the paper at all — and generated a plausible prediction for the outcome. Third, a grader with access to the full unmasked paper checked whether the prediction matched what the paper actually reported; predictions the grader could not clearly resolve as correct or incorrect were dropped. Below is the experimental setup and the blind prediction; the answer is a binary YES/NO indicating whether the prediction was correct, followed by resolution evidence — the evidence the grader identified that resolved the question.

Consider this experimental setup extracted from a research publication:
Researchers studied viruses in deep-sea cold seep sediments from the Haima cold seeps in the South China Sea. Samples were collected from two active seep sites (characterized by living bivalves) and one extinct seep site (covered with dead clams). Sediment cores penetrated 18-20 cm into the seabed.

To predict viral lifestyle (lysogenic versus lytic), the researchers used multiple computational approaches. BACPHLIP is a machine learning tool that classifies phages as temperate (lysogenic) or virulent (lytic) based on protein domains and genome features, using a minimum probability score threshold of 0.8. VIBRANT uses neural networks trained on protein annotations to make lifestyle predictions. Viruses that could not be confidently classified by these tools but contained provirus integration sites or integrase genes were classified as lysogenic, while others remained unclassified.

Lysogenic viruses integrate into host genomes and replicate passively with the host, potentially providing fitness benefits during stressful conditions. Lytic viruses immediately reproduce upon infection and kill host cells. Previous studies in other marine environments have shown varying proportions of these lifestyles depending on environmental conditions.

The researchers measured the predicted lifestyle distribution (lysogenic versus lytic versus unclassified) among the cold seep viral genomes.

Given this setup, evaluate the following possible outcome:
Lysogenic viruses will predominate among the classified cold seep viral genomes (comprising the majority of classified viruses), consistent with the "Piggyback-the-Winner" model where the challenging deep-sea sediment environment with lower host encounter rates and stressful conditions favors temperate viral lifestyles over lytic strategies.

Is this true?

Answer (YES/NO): NO